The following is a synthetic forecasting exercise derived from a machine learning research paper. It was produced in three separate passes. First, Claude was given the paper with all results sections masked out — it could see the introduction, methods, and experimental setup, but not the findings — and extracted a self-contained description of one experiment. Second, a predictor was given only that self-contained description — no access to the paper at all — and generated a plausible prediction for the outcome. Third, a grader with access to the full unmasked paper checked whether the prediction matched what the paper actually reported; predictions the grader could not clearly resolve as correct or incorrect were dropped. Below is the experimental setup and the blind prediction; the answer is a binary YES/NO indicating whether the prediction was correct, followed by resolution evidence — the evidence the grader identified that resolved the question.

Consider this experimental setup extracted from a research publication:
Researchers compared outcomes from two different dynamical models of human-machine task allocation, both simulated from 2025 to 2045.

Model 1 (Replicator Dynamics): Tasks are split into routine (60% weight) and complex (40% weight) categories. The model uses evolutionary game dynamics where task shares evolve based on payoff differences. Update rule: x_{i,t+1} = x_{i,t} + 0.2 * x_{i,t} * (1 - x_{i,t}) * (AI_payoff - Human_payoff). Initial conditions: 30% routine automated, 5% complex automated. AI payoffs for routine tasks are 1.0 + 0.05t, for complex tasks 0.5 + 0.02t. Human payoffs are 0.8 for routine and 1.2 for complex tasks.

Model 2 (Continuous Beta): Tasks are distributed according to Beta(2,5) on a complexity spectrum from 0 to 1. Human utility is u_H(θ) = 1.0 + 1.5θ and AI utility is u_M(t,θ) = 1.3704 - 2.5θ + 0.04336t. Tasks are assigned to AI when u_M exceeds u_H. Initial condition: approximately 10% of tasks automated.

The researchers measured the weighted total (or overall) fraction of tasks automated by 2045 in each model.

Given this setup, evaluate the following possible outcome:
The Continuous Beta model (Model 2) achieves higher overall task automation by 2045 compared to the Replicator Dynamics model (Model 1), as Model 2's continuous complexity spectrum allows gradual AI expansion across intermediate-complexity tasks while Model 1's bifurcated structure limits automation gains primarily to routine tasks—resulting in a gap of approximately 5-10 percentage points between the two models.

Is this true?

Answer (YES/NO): YES